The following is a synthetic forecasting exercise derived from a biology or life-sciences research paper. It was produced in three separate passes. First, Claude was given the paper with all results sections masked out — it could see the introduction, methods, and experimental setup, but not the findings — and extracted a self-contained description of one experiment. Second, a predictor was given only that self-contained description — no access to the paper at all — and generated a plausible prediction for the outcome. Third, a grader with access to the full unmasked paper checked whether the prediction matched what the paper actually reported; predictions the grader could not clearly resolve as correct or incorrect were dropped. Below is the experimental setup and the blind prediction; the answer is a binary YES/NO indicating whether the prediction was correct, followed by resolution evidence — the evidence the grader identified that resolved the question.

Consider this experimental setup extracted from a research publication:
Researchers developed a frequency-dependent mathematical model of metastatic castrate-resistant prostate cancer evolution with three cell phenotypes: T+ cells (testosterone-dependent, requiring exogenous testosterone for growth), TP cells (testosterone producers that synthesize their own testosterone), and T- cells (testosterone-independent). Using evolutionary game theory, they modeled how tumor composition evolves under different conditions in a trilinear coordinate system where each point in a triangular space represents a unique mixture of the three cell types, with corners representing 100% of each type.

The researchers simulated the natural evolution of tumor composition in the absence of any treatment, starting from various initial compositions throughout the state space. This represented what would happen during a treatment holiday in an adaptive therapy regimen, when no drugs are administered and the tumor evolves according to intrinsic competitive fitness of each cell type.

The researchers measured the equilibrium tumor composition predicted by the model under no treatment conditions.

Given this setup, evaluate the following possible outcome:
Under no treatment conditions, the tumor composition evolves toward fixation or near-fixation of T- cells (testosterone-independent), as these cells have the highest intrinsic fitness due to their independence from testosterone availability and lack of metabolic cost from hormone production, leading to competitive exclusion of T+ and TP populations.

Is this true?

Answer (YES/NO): NO